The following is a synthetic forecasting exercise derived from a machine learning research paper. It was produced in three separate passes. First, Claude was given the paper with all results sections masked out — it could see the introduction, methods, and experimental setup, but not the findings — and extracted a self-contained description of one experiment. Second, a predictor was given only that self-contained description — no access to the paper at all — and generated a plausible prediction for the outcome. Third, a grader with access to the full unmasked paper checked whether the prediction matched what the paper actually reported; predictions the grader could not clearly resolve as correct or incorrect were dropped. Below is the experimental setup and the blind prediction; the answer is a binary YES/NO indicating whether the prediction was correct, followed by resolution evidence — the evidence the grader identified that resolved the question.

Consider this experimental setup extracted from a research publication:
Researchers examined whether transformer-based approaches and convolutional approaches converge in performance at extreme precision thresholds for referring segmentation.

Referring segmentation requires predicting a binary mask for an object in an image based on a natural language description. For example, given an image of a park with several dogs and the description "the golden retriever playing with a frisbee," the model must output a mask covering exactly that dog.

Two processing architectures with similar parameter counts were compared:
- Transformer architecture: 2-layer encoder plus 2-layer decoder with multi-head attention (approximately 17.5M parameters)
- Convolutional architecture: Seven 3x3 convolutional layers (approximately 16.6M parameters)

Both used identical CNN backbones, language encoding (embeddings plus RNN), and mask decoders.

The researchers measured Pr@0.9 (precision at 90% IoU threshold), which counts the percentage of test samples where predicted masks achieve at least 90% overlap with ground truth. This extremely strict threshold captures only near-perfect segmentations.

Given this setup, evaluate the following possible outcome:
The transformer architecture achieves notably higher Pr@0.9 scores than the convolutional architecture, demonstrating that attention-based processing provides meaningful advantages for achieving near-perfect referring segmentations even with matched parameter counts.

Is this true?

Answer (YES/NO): NO